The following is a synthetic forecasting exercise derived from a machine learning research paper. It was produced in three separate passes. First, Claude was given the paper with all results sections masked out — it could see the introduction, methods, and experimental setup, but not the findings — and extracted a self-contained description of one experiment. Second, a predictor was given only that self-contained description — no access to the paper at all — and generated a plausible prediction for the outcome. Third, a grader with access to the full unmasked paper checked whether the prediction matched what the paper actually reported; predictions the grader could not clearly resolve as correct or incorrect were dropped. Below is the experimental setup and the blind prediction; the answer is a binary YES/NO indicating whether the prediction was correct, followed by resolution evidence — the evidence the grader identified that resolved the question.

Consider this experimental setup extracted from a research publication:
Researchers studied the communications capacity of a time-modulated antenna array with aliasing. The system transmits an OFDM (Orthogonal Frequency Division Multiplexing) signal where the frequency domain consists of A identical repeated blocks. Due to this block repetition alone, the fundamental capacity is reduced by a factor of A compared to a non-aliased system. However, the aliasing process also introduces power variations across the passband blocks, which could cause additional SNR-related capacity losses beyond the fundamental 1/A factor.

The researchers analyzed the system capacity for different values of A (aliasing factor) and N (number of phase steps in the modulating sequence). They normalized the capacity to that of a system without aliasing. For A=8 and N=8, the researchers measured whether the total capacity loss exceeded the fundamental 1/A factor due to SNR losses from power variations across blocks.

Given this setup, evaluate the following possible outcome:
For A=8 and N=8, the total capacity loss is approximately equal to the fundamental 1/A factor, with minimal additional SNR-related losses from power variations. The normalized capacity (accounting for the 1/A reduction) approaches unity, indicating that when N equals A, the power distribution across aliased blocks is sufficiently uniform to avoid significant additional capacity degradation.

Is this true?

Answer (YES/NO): YES